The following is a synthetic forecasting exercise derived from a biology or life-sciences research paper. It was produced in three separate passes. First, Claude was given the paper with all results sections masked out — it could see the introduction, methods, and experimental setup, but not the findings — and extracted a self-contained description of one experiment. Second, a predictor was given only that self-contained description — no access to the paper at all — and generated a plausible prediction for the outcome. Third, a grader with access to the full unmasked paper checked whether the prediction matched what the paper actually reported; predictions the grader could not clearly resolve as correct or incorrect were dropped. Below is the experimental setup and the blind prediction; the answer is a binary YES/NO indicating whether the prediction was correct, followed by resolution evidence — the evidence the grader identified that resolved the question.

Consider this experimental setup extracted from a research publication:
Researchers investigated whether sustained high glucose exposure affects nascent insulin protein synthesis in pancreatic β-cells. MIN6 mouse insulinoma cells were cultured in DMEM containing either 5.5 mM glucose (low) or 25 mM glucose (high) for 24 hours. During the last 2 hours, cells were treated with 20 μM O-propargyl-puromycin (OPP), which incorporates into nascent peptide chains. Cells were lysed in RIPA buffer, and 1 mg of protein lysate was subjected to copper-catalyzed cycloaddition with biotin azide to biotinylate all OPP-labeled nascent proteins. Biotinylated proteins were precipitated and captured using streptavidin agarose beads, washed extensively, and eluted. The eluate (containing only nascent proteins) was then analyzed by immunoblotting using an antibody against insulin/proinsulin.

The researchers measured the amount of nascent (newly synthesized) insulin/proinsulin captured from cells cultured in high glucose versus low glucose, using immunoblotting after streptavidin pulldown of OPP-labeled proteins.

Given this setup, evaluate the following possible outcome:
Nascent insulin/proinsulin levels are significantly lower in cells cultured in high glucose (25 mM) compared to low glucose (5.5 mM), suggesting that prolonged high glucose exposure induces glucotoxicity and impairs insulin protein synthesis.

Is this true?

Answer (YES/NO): YES